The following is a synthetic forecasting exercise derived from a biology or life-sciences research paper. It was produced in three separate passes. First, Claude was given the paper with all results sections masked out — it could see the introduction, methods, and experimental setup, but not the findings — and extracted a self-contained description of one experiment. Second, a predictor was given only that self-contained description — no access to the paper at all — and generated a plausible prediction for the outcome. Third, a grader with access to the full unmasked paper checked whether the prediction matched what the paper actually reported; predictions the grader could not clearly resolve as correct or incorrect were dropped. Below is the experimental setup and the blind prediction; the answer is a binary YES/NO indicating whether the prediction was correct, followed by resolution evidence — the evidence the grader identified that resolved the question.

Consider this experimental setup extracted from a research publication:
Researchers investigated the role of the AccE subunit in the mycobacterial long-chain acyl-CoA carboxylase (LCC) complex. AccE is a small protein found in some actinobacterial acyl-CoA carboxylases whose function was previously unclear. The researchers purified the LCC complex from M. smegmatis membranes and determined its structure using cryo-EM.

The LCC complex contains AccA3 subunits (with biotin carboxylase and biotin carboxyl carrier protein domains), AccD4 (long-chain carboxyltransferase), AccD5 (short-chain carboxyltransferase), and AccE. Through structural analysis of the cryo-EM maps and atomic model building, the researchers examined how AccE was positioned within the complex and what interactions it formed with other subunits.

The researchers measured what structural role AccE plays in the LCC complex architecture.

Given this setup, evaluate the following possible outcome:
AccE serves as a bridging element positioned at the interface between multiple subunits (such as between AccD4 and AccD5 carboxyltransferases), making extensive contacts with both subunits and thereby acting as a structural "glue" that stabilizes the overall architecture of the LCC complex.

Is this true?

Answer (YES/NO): NO